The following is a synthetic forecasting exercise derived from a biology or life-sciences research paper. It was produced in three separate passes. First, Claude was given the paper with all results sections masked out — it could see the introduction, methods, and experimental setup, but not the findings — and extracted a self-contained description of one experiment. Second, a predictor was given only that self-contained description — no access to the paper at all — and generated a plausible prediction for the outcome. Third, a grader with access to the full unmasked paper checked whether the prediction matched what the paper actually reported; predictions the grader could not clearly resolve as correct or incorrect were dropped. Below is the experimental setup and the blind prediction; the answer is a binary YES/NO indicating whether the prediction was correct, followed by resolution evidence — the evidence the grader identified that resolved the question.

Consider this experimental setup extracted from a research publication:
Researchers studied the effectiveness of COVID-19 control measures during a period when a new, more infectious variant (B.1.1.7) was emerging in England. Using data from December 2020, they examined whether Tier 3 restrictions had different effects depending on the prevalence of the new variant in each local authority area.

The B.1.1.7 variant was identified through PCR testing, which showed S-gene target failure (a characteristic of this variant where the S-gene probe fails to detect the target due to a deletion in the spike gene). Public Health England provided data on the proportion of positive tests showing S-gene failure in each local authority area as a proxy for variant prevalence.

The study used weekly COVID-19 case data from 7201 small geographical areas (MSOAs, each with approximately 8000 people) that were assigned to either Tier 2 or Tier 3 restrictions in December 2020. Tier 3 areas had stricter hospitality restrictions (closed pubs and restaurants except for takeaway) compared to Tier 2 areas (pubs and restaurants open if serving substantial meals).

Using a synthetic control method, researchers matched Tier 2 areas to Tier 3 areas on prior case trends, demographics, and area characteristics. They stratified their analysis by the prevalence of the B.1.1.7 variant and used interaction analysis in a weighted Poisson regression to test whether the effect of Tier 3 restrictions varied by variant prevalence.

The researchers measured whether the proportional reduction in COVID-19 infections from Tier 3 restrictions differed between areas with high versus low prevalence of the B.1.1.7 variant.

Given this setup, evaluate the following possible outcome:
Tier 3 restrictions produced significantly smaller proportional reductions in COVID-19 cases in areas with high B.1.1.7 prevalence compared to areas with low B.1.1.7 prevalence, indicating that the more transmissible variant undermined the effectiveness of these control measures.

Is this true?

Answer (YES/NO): NO